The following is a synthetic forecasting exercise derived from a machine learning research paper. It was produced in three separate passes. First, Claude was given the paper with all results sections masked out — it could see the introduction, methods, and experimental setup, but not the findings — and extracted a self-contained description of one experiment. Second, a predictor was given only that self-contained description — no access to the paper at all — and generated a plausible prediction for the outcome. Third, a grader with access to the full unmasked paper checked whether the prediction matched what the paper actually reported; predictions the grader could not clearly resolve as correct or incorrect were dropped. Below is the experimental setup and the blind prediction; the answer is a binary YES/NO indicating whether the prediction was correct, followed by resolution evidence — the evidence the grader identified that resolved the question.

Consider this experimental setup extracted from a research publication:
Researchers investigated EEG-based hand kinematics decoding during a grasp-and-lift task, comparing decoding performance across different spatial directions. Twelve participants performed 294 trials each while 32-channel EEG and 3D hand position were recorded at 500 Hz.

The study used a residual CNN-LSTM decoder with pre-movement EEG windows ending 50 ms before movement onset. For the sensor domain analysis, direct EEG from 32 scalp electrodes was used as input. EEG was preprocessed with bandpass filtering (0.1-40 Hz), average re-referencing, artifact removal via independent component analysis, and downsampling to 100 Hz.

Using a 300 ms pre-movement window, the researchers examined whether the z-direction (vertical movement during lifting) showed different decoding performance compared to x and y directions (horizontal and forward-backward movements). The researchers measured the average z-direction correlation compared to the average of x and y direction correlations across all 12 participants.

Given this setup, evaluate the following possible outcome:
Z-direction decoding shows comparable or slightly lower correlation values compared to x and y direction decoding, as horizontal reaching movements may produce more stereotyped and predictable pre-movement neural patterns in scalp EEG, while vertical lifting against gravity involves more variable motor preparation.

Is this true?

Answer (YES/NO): YES